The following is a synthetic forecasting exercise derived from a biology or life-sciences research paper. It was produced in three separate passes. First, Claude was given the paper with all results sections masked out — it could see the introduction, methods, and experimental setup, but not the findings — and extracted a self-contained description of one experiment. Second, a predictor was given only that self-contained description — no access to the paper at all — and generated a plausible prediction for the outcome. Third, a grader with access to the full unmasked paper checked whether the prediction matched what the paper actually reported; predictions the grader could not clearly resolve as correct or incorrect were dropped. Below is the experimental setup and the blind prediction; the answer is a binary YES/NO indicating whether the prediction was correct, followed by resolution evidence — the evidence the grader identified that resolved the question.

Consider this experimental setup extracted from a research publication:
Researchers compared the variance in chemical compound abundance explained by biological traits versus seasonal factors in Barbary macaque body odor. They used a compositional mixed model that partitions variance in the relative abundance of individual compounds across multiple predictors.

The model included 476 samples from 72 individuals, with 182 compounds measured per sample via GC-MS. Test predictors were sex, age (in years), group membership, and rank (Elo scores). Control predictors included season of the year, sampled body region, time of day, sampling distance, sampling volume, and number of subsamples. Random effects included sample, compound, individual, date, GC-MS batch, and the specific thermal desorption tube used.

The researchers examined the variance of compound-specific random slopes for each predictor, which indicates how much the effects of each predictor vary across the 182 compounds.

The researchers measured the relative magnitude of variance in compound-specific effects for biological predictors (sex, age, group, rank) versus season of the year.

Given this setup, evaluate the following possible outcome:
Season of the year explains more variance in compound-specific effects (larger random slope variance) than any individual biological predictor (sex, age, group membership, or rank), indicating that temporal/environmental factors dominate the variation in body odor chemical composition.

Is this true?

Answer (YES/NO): YES